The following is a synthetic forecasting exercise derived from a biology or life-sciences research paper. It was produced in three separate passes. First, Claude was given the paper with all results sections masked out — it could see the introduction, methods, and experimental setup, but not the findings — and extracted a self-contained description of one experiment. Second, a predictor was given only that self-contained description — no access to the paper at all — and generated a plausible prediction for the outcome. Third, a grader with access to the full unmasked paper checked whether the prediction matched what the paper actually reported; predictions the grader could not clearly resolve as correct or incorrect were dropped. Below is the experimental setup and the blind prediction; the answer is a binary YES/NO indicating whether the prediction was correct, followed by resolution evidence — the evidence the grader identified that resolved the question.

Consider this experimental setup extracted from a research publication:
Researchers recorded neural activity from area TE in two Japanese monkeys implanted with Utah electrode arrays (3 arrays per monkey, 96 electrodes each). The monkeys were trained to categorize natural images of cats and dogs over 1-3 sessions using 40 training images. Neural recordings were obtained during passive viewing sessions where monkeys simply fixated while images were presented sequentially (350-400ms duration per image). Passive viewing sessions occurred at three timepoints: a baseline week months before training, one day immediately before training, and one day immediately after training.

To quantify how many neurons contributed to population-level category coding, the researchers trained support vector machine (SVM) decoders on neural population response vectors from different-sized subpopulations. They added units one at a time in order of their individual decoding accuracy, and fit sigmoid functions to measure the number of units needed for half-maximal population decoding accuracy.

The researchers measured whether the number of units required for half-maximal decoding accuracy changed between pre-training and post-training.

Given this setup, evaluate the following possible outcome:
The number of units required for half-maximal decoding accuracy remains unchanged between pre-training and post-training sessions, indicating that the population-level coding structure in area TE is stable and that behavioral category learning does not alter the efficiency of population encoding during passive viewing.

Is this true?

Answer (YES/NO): NO